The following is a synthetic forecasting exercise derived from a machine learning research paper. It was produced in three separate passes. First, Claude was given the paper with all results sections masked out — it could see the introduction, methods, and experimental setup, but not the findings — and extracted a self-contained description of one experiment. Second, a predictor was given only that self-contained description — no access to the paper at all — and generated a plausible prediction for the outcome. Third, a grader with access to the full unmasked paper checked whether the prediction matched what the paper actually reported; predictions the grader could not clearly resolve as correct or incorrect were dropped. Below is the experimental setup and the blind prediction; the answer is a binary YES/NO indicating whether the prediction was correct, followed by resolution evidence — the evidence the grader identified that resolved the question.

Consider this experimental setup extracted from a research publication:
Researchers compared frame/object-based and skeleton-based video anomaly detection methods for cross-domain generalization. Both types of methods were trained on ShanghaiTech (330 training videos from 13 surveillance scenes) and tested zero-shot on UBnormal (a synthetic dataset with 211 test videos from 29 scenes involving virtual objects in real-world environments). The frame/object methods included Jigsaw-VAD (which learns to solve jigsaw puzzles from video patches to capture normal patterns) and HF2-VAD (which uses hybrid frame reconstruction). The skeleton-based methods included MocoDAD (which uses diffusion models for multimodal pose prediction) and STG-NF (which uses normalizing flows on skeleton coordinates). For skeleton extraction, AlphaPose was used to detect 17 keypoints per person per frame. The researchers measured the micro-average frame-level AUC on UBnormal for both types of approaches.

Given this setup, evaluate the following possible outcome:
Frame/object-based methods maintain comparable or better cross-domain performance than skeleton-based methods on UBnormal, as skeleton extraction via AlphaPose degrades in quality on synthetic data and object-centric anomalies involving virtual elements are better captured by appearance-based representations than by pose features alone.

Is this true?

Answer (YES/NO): NO